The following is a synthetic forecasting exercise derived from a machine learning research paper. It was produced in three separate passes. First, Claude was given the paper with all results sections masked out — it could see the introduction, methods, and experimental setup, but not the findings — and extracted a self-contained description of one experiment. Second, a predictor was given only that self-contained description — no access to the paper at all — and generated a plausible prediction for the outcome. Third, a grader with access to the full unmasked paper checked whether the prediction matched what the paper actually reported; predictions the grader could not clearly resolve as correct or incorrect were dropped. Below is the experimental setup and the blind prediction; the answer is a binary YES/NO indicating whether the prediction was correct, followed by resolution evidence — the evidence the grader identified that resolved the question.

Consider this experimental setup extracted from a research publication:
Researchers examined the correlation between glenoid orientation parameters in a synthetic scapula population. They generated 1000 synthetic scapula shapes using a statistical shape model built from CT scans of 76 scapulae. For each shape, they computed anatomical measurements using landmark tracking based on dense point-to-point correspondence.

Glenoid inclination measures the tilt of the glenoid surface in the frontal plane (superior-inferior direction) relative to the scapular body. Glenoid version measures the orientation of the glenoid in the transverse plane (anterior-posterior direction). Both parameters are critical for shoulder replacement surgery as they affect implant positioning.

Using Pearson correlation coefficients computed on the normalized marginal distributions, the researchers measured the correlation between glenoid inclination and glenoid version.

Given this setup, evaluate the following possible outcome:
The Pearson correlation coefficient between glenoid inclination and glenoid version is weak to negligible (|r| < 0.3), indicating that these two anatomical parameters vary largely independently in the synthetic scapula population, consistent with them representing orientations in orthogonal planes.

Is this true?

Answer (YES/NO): YES